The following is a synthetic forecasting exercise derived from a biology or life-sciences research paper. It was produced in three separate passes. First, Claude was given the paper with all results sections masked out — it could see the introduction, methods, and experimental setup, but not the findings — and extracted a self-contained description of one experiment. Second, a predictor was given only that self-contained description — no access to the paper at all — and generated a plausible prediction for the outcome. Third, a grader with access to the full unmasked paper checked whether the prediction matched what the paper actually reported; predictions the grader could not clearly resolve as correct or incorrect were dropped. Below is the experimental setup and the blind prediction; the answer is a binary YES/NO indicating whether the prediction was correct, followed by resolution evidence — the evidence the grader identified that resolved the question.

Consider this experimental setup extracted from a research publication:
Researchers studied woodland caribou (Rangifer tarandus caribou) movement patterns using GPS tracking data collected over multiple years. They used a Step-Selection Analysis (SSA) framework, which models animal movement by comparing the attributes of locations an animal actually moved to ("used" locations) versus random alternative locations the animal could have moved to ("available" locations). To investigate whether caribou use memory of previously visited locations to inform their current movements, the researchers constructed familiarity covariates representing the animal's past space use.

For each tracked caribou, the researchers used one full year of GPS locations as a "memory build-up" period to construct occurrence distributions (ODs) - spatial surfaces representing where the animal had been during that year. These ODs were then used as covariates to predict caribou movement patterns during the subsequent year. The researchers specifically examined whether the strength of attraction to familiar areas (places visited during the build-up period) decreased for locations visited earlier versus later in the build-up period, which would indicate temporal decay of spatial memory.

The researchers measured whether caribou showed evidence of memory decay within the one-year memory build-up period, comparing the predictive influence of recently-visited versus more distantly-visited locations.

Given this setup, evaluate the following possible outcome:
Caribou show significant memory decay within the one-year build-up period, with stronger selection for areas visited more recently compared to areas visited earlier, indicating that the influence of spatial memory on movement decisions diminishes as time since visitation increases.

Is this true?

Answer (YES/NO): NO